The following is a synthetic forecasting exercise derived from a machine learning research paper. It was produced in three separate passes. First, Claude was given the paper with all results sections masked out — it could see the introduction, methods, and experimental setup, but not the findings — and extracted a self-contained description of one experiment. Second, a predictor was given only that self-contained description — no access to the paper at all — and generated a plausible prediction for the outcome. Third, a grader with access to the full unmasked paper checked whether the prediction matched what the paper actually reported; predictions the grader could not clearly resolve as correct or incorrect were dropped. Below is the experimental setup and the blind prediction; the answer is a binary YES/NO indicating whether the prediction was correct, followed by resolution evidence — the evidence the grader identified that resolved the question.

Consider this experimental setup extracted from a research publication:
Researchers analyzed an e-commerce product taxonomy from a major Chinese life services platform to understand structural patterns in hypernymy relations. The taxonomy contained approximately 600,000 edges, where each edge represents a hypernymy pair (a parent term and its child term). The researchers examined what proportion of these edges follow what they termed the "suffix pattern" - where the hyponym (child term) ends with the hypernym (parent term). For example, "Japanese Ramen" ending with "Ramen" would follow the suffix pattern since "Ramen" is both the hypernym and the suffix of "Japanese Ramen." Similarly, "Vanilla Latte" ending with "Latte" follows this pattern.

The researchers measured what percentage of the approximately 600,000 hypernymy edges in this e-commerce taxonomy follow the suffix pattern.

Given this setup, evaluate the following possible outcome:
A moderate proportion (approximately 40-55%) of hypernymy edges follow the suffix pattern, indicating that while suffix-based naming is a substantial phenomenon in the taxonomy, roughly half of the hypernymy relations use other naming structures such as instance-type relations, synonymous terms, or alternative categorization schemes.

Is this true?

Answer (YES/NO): NO